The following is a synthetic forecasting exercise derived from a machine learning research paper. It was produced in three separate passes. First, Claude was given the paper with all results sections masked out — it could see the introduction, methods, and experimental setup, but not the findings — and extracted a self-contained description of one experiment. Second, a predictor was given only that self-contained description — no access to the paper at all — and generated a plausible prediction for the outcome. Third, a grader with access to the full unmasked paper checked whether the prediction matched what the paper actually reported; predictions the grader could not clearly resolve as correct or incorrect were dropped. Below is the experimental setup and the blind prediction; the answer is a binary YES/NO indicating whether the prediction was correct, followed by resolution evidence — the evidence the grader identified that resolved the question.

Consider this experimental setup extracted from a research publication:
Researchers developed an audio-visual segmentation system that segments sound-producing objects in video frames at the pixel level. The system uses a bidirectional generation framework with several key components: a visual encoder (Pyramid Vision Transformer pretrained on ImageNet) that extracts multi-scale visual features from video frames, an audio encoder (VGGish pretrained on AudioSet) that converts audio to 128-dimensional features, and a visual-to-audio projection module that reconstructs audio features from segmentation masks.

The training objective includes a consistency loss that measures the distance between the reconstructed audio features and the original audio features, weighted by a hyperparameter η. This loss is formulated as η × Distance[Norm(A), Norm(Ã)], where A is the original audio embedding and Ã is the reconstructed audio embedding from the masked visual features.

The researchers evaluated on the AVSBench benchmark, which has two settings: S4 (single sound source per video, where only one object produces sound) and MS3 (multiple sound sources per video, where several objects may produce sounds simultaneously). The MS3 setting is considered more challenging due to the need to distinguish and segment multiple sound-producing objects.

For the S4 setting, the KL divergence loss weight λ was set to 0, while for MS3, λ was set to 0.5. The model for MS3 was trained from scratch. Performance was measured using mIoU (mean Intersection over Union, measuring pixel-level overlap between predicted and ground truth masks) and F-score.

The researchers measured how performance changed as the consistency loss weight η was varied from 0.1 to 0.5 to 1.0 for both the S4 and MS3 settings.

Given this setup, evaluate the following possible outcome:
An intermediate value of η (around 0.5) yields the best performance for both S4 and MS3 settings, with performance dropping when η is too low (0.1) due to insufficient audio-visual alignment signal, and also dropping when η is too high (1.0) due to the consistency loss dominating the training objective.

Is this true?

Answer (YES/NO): NO